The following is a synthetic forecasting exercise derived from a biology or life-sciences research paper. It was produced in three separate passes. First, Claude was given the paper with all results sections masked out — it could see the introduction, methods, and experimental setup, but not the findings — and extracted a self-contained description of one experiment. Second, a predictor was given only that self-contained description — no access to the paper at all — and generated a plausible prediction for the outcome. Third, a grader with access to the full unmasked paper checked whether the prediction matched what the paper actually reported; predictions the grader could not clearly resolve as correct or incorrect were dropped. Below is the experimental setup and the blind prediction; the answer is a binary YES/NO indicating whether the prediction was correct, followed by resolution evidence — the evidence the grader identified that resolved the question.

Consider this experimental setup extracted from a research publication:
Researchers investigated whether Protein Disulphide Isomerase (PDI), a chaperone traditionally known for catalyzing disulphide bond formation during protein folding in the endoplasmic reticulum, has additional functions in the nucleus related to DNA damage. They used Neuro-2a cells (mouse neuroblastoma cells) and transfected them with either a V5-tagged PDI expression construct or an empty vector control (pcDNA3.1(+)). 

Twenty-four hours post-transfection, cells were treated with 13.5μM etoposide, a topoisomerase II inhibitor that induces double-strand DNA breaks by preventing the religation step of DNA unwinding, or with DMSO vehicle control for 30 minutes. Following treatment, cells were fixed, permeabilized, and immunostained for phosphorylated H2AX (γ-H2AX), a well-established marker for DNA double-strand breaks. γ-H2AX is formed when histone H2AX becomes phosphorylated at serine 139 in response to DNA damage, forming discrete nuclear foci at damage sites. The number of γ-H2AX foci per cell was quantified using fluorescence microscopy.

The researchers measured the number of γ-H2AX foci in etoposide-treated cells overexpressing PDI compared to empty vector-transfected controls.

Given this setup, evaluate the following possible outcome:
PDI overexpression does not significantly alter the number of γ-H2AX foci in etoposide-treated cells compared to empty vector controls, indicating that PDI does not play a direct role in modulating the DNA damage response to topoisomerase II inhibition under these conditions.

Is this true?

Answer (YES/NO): NO